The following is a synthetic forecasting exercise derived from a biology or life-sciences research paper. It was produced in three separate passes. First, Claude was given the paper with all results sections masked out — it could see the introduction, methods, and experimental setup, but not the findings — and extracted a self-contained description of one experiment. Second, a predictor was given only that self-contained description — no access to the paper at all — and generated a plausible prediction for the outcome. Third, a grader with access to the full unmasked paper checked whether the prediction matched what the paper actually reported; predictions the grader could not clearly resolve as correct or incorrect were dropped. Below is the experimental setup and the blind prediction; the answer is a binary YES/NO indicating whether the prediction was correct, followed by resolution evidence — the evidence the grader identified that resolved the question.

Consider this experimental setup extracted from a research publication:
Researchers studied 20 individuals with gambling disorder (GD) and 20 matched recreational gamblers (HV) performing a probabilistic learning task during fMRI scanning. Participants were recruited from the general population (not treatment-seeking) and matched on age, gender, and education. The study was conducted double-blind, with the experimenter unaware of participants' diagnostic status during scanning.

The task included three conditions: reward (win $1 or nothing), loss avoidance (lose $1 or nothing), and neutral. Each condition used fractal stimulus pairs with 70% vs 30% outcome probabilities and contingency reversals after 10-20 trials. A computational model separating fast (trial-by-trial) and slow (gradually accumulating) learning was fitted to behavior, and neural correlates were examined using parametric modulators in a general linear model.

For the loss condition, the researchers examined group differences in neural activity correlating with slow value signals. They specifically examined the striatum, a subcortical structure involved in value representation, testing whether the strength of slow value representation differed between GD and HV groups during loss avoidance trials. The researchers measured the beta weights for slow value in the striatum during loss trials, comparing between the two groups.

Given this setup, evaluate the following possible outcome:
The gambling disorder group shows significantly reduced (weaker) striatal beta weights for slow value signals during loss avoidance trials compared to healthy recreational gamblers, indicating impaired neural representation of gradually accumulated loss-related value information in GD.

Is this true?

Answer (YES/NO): NO